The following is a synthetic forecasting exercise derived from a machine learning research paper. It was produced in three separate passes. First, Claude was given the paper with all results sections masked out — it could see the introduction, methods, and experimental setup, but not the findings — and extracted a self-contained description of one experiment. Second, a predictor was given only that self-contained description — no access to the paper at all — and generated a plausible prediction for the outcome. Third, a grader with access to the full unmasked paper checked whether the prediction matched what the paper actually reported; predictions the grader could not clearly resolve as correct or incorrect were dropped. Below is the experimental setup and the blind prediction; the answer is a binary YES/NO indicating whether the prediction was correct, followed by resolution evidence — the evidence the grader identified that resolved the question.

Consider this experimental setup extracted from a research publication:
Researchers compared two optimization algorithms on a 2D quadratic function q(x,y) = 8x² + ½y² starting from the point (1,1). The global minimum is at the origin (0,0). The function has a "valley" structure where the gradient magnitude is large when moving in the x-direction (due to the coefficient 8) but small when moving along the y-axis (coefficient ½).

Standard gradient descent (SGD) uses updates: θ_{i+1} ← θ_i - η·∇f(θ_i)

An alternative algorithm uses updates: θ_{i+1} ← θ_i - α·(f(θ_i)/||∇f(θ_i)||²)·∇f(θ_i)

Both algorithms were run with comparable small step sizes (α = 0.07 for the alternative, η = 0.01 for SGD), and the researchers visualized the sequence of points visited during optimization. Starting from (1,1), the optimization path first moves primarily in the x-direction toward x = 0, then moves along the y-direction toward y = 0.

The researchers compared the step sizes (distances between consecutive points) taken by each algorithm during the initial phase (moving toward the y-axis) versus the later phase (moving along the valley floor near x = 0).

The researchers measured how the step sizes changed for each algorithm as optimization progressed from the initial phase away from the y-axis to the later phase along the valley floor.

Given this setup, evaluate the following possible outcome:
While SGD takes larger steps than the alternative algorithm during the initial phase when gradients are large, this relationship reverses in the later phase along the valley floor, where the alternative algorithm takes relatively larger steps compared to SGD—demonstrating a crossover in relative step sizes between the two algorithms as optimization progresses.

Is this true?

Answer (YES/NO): YES